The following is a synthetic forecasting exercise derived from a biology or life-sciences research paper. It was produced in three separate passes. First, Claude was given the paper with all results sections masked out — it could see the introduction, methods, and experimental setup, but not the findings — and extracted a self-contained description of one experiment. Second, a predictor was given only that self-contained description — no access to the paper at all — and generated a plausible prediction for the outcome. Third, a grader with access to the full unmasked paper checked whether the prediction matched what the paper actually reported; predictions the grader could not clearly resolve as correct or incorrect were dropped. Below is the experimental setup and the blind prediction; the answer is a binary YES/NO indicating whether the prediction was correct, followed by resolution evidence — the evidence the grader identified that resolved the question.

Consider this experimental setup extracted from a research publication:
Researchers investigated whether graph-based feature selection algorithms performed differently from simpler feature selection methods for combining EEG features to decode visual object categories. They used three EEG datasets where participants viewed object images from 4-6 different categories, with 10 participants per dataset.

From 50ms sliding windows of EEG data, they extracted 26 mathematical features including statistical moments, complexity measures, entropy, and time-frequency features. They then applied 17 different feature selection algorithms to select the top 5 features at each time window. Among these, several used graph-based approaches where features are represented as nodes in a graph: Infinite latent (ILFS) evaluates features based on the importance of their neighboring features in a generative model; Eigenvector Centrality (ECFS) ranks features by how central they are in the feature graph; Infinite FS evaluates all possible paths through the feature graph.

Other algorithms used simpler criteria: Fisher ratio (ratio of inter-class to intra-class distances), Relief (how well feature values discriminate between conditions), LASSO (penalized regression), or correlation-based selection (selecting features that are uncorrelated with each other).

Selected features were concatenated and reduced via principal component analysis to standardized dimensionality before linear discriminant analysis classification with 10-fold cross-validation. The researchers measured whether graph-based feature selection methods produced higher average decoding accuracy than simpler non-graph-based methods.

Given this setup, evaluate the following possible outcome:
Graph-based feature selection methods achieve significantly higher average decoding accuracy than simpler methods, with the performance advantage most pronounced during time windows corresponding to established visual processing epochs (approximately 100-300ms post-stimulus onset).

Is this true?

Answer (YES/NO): NO